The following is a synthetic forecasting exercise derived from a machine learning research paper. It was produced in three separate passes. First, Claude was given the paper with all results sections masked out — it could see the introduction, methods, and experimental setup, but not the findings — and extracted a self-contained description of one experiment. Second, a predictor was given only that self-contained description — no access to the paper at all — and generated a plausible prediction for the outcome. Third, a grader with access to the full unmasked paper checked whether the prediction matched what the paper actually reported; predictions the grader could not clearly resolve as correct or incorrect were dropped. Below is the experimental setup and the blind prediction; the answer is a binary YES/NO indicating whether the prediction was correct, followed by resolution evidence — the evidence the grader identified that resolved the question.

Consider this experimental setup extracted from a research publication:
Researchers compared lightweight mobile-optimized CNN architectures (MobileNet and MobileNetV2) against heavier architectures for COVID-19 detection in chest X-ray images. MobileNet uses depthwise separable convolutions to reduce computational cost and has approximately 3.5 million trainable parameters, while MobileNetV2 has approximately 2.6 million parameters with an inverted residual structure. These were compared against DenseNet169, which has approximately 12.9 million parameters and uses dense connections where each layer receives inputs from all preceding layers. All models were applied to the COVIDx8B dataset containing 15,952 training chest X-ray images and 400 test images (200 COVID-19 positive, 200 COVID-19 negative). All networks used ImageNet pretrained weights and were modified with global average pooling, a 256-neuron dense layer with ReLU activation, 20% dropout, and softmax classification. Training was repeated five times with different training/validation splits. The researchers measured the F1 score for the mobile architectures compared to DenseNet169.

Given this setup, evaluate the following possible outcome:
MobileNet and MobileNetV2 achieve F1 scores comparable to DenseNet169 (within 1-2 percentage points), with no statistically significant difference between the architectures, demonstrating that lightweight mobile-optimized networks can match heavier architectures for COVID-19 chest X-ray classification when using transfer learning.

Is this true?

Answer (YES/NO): NO